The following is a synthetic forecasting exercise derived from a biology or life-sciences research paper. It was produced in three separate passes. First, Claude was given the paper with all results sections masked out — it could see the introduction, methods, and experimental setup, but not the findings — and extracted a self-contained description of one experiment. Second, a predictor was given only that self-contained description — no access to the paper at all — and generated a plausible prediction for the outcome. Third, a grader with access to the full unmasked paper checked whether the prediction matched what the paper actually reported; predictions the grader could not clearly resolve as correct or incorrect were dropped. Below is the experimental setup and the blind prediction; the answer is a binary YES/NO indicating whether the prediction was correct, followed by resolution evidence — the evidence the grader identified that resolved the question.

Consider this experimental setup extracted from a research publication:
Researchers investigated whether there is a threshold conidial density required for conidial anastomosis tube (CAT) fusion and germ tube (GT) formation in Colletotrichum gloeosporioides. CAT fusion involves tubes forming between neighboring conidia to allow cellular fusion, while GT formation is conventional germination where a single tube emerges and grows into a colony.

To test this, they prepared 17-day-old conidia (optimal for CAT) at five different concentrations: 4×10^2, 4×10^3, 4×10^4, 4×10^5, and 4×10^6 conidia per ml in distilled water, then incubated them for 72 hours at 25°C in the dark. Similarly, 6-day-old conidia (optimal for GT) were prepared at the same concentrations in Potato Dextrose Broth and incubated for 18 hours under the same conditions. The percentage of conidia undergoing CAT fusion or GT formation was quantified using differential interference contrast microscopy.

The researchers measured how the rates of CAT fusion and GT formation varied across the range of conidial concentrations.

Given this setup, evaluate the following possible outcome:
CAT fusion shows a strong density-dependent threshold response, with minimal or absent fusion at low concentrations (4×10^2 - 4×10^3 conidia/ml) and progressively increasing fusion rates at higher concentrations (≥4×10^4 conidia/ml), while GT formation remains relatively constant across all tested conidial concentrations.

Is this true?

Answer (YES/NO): NO